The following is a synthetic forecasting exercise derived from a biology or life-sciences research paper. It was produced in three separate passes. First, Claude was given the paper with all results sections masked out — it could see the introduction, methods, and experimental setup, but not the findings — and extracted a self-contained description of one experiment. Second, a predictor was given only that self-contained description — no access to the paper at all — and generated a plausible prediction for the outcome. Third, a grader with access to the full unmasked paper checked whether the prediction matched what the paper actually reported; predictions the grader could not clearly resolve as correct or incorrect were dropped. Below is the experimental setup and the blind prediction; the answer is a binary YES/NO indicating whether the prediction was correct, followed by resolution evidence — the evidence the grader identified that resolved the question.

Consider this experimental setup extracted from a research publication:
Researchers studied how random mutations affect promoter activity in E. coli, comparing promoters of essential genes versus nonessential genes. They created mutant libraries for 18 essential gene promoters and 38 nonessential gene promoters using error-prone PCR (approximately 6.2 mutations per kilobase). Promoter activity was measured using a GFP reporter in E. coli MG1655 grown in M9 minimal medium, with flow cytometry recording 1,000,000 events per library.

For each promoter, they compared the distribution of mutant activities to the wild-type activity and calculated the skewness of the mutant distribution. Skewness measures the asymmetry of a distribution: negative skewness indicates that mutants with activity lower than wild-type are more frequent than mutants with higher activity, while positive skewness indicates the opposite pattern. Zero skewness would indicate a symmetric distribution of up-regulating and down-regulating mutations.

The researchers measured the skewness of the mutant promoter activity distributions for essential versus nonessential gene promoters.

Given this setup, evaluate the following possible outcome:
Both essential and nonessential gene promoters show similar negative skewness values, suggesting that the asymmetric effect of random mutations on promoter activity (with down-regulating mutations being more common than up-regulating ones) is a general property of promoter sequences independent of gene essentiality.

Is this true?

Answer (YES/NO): NO